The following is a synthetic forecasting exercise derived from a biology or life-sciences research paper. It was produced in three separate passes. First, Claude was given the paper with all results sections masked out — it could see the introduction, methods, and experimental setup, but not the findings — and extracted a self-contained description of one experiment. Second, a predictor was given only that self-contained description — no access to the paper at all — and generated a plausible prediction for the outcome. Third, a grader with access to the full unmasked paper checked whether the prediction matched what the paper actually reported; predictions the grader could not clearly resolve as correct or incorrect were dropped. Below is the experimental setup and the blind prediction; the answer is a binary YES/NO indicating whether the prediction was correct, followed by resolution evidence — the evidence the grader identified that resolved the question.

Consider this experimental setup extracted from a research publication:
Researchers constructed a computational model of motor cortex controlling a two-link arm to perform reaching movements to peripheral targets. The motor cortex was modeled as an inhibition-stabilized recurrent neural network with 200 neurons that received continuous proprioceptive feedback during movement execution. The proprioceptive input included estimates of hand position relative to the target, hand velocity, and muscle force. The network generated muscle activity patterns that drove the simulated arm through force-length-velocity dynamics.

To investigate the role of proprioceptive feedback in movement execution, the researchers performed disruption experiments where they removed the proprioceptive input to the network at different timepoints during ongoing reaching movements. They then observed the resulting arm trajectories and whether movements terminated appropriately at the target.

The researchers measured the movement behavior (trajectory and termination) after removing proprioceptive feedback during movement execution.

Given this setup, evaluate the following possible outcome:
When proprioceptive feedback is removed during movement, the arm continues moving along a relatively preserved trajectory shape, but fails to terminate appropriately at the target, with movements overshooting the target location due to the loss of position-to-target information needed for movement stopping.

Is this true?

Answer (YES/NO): YES